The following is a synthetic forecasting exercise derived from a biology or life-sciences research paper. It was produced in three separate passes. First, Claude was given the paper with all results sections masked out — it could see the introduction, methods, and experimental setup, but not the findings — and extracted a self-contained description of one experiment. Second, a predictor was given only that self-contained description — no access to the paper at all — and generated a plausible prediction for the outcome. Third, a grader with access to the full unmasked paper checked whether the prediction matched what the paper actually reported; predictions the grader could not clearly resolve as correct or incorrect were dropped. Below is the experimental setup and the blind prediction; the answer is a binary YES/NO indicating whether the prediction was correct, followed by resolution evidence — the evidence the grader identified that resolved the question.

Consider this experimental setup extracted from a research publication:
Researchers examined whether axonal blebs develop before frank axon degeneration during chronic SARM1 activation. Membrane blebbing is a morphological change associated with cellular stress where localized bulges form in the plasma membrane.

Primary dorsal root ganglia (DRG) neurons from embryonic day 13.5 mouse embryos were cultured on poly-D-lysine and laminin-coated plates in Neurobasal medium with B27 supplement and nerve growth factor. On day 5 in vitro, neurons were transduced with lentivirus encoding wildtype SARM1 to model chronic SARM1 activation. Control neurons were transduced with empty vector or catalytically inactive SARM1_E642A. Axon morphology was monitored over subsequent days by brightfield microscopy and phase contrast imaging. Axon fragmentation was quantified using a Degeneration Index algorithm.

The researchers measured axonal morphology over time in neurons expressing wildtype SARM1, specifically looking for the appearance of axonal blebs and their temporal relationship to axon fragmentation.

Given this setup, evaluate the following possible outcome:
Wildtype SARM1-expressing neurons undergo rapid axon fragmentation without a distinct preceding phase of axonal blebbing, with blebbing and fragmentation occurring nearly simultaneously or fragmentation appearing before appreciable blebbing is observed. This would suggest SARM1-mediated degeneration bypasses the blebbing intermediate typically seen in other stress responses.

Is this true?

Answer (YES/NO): NO